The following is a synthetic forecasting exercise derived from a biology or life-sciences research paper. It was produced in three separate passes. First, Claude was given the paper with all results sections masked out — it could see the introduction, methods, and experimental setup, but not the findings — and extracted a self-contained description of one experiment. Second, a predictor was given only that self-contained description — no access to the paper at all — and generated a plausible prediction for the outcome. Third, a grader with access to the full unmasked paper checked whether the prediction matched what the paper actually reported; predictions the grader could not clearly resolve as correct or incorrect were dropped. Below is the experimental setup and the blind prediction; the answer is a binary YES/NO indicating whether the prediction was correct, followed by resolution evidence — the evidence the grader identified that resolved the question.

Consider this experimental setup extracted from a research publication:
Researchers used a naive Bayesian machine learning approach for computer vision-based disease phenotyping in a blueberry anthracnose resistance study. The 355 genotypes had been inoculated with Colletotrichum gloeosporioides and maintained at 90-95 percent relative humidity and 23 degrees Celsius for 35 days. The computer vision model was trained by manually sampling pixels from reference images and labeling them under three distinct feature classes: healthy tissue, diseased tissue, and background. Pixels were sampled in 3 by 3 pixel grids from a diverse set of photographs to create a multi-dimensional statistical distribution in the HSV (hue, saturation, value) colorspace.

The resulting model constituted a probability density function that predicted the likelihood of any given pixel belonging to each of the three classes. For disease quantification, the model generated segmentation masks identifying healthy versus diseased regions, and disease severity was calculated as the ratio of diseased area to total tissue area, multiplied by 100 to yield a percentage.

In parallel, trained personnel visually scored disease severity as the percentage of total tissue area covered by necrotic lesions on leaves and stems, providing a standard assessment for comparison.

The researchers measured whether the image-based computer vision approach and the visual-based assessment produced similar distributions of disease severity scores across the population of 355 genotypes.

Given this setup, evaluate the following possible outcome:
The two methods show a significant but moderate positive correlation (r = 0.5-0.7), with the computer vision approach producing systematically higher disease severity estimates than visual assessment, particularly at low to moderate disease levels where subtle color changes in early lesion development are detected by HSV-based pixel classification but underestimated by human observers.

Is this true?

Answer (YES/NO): NO